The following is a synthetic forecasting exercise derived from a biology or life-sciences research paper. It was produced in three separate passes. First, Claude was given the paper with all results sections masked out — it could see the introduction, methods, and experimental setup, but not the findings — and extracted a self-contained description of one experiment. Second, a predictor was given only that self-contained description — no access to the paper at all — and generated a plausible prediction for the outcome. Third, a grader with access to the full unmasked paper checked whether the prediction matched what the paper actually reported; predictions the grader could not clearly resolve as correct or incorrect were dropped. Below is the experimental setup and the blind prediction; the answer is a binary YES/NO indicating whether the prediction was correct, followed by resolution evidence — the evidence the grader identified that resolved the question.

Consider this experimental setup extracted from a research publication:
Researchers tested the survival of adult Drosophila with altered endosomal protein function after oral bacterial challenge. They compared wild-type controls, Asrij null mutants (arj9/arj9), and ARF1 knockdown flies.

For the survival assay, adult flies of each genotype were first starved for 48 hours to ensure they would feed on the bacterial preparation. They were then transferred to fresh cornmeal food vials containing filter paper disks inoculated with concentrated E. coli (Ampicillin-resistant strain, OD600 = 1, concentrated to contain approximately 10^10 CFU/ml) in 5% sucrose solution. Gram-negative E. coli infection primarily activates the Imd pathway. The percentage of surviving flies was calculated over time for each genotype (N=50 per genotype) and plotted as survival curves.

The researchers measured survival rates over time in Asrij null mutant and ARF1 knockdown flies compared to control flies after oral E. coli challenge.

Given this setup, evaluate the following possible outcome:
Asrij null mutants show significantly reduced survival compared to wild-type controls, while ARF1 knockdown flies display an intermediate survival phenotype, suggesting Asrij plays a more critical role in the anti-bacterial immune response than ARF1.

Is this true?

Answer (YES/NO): YES